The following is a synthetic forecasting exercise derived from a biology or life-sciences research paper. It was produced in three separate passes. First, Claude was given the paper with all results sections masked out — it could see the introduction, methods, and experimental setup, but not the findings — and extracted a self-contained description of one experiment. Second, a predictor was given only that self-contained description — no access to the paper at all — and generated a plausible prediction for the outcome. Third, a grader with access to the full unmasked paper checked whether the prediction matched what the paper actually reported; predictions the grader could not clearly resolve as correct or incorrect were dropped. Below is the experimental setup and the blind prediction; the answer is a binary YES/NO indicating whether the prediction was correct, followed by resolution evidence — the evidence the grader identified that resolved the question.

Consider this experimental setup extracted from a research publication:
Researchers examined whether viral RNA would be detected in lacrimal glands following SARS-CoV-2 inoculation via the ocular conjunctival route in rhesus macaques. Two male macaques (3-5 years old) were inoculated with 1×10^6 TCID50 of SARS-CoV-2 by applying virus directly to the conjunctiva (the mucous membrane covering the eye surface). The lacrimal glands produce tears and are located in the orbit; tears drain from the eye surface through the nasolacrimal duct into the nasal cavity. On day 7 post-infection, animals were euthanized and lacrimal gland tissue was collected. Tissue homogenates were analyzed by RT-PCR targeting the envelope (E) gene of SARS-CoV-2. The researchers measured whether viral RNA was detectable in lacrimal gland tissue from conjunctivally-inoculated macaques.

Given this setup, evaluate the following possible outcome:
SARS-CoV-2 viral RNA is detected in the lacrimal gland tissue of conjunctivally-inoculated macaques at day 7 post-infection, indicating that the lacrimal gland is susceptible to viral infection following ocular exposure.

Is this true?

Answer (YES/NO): YES